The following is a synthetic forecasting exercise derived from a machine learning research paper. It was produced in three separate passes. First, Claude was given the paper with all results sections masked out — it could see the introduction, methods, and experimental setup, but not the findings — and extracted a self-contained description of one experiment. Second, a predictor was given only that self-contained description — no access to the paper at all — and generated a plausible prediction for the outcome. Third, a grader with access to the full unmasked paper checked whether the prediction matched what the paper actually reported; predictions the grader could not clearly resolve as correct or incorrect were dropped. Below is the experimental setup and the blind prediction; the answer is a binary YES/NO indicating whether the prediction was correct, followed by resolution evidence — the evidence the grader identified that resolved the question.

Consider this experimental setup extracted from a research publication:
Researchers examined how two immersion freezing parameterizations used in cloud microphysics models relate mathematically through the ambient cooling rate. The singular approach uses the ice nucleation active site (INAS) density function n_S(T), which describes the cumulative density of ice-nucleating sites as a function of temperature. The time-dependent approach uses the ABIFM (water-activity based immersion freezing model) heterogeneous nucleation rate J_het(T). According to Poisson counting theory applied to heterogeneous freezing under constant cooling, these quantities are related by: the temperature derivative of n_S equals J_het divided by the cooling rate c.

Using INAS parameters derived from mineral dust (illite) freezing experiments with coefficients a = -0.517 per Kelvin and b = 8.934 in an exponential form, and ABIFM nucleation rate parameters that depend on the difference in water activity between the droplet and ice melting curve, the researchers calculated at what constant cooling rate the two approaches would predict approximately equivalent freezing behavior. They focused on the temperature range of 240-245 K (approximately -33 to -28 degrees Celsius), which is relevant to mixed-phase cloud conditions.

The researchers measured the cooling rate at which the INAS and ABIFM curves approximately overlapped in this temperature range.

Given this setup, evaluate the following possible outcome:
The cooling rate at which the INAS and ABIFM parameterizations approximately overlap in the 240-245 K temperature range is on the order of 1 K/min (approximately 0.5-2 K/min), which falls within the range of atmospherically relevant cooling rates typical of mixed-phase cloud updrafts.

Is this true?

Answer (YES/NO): NO